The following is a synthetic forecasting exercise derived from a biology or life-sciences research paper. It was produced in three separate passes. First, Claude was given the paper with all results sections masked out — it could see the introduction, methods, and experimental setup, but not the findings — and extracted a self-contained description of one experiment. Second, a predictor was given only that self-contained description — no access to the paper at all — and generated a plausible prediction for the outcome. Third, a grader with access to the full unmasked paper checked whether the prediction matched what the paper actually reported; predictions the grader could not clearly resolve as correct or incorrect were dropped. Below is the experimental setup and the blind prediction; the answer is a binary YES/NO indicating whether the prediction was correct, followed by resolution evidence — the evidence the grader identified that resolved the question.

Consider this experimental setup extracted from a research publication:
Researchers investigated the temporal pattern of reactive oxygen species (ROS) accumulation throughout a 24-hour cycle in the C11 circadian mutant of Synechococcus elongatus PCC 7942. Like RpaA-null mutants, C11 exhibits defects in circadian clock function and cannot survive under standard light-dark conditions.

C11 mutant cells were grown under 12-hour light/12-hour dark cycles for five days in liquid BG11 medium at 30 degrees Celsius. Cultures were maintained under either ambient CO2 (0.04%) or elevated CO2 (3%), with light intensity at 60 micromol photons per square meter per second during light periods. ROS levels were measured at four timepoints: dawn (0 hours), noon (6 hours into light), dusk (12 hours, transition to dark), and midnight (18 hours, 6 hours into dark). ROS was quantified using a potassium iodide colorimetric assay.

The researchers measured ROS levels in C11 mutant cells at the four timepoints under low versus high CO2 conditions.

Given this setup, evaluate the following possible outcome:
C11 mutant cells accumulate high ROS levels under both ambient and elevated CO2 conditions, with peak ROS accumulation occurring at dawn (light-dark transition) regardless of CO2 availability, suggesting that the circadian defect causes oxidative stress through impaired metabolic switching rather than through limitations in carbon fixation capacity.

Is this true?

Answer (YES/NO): NO